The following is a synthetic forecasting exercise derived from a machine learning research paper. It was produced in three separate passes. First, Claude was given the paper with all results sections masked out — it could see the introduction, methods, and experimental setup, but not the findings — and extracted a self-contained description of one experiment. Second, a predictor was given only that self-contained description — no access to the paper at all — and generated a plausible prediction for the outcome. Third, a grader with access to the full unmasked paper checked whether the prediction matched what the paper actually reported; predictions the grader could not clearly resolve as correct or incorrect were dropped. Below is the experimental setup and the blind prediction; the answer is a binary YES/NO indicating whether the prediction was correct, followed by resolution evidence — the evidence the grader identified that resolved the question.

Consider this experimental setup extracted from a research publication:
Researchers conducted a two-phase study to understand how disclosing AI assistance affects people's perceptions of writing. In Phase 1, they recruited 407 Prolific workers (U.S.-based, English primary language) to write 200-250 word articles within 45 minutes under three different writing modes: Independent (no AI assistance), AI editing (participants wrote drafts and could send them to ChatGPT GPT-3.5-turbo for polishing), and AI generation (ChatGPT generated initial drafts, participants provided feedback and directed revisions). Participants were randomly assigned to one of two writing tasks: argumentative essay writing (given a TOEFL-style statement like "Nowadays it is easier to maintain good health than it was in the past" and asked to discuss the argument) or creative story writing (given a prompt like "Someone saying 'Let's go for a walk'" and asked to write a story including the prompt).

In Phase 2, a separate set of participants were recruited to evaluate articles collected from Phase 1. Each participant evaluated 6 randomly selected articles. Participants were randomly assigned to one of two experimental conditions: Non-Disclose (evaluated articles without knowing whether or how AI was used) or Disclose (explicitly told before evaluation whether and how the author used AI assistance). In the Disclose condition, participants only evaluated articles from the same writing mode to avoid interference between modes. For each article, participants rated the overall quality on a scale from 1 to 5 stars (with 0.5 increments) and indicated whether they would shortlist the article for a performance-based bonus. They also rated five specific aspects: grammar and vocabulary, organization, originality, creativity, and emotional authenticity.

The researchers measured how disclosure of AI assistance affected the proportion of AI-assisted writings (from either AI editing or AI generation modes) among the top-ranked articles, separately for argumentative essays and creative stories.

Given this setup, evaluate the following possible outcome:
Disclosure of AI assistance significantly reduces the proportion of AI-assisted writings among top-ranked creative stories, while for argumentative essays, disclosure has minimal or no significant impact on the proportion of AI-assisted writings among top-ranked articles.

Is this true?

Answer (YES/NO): NO